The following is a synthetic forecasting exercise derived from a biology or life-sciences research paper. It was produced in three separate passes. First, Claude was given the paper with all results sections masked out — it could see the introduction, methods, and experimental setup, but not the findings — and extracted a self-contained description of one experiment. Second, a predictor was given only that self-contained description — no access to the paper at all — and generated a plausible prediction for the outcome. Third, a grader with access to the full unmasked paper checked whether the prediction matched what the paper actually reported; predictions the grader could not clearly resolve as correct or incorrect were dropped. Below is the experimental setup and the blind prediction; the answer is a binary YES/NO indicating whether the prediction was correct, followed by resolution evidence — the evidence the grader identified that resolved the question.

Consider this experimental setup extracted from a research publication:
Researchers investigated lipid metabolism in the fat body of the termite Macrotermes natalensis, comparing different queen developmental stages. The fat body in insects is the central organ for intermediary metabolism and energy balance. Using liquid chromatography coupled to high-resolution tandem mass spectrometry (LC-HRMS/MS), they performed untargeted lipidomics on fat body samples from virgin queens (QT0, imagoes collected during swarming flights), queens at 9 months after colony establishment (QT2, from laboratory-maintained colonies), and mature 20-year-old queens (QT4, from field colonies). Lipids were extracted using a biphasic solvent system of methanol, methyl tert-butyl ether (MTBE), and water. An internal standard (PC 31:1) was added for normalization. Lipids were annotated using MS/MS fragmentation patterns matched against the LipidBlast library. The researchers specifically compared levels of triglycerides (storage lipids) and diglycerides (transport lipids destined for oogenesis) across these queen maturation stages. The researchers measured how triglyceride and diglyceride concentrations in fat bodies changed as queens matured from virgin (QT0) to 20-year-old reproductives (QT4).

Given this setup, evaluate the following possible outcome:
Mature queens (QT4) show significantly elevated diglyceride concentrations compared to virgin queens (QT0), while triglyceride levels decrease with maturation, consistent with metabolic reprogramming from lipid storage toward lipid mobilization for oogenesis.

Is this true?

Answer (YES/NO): YES